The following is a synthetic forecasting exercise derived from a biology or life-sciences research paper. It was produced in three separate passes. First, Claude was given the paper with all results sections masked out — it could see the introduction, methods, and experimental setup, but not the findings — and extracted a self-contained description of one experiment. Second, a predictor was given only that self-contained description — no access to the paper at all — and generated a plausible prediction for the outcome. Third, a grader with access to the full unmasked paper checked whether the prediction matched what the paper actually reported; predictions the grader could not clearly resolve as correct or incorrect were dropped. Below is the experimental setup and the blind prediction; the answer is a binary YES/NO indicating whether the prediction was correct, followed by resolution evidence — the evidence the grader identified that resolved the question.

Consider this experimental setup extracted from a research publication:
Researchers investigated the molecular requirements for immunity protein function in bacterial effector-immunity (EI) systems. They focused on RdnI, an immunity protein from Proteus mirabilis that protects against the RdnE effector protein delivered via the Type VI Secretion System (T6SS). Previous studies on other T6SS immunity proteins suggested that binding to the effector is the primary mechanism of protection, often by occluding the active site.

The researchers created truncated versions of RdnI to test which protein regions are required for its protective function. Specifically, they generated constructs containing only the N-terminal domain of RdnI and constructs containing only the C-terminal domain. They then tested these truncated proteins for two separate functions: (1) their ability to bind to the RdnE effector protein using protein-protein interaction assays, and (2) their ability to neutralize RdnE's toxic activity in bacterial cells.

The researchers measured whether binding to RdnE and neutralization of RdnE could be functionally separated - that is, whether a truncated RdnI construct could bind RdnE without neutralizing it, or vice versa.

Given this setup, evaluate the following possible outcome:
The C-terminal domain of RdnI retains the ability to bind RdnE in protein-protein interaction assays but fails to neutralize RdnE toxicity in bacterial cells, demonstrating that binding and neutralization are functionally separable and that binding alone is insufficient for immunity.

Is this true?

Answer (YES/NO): NO